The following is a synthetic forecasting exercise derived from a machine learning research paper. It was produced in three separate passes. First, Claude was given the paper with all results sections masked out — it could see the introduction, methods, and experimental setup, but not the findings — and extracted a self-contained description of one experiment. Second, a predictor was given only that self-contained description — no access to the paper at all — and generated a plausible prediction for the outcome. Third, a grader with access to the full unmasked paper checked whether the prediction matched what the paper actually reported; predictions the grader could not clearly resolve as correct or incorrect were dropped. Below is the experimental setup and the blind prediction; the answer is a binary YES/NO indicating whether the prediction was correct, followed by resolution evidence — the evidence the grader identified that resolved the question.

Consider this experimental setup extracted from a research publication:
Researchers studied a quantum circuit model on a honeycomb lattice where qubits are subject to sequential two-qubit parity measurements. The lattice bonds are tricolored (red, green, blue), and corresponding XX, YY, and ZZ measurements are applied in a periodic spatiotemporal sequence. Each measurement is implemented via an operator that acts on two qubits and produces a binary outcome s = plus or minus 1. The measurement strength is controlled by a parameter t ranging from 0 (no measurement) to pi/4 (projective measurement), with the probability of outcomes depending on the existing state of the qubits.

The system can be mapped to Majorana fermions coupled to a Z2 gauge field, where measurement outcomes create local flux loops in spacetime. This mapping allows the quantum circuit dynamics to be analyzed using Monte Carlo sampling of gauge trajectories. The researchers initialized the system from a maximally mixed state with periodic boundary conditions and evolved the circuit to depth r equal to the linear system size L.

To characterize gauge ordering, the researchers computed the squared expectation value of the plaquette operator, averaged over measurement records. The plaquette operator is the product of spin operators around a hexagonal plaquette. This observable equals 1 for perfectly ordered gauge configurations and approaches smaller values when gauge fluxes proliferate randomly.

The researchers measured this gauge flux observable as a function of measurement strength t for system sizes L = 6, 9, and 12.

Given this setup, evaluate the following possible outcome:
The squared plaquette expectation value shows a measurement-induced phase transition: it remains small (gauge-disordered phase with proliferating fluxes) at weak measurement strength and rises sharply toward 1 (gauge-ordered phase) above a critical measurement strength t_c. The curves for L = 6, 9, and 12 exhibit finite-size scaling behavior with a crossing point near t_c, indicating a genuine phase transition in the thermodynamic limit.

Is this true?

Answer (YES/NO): NO